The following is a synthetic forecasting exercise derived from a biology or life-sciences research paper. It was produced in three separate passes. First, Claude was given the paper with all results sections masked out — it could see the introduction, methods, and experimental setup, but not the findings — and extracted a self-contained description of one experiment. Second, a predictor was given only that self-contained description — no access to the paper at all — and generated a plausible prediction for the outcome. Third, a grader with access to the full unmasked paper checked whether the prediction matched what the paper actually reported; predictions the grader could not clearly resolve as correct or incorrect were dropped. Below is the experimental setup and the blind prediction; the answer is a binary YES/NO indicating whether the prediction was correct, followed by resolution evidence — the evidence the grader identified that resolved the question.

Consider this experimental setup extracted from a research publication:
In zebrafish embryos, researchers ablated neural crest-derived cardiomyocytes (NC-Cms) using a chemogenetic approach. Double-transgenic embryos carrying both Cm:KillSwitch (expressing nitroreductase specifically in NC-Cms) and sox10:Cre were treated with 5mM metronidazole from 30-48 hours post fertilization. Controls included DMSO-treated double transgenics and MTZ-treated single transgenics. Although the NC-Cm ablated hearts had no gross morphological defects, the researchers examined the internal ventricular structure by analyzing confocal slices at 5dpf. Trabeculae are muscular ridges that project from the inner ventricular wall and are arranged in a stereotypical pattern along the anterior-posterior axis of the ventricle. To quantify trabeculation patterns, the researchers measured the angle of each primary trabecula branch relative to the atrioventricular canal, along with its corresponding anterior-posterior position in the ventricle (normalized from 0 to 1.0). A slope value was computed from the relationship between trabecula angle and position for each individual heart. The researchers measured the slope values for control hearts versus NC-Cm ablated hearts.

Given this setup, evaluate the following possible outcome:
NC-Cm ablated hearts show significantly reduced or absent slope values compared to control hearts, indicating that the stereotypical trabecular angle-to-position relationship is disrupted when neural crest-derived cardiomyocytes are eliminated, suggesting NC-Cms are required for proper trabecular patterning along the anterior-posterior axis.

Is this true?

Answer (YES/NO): YES